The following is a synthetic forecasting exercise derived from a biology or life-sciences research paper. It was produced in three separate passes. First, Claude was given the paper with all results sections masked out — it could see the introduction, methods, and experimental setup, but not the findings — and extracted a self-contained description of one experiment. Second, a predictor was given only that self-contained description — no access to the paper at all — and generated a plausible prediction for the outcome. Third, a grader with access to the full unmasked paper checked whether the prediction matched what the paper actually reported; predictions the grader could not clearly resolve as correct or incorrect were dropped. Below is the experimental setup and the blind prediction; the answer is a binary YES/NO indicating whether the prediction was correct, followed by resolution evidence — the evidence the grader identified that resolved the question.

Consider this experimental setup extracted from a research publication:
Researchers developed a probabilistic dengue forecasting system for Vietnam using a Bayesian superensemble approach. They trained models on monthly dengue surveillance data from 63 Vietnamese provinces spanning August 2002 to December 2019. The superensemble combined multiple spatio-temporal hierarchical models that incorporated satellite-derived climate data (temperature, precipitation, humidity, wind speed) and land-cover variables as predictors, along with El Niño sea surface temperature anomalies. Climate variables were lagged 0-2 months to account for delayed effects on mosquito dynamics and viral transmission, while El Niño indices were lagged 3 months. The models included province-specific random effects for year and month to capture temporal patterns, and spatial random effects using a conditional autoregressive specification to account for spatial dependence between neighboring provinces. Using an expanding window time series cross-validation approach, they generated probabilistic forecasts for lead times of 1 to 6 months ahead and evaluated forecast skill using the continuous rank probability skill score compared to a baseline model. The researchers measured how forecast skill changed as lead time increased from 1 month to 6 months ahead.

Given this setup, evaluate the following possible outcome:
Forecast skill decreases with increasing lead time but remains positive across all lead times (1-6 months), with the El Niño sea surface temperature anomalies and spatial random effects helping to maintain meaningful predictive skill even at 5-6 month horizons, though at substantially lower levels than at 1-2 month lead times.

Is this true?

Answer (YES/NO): YES